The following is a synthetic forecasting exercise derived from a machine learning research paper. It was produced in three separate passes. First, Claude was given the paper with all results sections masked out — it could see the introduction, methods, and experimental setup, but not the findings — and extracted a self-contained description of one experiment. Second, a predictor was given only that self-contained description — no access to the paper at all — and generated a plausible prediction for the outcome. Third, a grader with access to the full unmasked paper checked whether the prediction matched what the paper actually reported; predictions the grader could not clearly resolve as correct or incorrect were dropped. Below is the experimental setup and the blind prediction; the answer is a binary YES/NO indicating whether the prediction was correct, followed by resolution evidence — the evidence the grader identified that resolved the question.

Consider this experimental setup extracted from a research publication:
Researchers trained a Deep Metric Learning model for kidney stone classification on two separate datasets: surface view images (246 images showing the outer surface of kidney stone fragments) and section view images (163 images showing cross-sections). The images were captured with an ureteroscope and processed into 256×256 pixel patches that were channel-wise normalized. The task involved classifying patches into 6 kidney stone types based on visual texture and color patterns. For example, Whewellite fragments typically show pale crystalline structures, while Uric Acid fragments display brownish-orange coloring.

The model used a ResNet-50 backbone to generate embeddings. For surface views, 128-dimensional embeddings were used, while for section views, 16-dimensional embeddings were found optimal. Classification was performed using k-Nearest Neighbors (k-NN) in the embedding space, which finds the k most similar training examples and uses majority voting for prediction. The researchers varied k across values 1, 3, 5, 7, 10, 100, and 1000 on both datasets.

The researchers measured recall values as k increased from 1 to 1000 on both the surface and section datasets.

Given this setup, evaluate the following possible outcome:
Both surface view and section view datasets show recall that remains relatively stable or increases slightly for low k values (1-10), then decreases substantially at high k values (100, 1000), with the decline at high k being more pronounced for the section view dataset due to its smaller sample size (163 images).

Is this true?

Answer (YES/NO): NO